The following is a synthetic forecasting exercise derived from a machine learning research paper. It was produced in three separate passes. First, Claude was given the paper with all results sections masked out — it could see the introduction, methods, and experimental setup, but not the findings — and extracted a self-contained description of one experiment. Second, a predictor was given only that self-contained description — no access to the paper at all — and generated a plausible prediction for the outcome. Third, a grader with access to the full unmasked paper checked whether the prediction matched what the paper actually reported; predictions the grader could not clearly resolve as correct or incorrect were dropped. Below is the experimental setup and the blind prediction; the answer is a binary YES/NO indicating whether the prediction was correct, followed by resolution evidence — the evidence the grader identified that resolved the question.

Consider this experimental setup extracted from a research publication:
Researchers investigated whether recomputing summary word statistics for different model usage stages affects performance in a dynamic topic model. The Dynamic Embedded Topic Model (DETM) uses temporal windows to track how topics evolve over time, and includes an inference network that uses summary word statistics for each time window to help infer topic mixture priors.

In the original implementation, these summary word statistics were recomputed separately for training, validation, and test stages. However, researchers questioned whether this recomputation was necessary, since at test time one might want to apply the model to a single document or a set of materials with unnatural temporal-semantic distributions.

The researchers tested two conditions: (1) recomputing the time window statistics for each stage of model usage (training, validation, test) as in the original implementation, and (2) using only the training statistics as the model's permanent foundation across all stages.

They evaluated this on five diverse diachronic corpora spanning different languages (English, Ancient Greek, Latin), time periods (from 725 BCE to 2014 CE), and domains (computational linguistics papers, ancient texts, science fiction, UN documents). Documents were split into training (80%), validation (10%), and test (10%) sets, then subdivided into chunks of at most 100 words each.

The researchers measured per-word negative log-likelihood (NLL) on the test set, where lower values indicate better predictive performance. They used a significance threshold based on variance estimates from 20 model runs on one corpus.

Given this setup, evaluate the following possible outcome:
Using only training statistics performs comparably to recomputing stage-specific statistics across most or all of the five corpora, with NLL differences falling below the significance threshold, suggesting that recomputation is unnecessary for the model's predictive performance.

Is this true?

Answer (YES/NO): YES